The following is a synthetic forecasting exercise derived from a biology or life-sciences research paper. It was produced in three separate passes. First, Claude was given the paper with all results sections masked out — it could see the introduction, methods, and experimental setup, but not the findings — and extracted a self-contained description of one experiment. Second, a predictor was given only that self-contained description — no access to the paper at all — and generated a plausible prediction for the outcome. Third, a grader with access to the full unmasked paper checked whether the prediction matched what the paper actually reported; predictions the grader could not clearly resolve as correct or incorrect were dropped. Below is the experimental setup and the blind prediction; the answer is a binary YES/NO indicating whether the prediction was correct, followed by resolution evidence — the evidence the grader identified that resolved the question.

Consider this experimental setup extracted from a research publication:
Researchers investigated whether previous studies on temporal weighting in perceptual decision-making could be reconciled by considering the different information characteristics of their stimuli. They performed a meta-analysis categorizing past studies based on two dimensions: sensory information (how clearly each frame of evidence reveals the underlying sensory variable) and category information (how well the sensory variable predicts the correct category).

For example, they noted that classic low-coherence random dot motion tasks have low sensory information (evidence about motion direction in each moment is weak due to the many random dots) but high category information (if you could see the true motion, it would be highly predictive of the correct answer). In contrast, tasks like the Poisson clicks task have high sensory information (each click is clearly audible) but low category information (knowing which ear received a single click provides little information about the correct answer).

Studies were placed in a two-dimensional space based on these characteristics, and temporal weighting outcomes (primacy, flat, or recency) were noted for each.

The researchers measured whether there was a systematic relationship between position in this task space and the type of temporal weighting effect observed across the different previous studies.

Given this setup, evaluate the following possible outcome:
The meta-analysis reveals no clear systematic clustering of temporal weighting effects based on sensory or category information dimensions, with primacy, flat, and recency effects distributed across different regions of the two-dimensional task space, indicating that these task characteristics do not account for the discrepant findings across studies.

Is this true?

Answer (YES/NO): NO